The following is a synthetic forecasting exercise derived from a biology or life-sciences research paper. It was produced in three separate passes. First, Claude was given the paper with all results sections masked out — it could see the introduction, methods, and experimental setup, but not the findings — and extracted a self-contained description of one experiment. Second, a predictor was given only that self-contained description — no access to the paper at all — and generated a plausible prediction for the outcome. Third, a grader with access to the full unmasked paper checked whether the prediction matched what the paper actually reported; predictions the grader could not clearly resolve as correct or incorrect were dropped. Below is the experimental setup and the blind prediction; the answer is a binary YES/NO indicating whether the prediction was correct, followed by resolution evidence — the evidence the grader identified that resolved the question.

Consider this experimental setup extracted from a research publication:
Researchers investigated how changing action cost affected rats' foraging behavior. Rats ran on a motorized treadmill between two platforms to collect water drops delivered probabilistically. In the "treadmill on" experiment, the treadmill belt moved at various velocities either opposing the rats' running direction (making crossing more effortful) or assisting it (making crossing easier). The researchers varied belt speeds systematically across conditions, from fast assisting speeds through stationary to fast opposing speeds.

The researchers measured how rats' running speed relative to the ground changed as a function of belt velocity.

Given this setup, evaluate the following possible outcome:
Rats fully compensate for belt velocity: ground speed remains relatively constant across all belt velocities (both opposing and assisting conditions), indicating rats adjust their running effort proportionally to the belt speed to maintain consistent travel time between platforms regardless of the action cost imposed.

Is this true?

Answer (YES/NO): NO